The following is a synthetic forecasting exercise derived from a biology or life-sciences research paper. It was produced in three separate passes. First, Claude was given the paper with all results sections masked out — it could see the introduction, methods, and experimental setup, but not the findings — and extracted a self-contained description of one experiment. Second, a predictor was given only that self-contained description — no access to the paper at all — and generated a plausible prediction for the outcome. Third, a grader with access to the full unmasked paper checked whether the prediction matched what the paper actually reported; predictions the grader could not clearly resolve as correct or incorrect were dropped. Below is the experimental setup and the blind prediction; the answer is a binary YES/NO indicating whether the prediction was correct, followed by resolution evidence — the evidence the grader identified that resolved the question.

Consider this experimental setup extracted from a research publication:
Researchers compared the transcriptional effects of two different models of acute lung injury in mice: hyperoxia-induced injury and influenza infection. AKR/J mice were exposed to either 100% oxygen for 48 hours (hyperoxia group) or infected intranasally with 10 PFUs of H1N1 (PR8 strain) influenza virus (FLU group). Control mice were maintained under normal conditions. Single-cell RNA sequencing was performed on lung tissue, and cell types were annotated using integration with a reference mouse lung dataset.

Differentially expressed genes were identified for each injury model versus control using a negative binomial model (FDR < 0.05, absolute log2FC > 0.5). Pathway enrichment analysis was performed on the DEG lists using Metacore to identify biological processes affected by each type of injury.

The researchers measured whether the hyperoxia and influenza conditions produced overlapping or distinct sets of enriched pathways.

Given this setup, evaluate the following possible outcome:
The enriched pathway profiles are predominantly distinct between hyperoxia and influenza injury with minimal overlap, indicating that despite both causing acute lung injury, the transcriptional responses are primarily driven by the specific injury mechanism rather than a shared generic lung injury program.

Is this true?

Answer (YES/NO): YES